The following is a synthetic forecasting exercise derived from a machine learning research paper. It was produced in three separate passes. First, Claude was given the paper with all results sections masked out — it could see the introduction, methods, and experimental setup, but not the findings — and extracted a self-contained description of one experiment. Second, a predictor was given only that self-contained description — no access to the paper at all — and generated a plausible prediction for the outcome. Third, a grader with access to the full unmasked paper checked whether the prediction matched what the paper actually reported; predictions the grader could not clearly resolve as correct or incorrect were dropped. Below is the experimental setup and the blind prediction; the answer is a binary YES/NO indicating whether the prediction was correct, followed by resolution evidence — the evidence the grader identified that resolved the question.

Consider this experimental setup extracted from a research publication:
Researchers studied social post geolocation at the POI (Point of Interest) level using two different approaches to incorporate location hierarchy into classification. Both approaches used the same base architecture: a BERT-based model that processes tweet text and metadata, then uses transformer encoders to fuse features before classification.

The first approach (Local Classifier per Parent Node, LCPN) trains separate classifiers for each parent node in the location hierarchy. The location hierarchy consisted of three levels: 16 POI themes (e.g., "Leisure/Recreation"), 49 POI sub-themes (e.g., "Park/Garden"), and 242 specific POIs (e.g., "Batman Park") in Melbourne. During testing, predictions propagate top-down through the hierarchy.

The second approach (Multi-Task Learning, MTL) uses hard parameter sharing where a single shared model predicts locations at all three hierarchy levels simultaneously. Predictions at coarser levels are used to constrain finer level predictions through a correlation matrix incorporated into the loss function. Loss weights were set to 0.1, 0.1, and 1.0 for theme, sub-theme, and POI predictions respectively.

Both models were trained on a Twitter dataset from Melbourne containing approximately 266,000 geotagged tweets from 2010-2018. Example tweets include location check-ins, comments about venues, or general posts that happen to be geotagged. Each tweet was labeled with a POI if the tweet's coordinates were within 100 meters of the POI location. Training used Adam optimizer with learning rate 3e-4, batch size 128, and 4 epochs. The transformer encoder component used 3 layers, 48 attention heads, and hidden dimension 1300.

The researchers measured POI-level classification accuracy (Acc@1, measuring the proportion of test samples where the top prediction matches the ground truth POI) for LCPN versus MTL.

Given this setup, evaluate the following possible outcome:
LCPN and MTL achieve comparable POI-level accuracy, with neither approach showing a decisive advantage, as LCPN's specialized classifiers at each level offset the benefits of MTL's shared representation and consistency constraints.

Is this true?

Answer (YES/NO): YES